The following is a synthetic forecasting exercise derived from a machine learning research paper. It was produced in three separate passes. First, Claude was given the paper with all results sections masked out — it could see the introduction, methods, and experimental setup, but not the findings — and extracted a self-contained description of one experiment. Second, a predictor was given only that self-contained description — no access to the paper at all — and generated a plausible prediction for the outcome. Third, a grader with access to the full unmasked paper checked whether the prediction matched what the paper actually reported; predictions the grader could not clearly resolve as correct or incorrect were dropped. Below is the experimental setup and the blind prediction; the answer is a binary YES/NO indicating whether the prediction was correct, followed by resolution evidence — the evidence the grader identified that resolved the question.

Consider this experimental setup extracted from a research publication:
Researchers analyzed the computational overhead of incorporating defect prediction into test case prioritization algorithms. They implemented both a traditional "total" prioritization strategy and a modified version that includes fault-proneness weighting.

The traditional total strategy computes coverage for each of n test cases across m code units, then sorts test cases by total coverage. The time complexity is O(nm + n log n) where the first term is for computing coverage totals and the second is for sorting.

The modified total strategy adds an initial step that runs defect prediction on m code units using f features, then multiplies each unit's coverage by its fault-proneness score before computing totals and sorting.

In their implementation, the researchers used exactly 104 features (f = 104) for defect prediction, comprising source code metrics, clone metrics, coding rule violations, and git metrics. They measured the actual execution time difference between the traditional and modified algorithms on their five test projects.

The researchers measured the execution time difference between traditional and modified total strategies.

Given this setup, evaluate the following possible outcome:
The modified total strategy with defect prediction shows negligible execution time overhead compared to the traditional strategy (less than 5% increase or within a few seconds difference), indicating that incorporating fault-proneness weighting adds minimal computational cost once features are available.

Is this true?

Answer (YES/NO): YES